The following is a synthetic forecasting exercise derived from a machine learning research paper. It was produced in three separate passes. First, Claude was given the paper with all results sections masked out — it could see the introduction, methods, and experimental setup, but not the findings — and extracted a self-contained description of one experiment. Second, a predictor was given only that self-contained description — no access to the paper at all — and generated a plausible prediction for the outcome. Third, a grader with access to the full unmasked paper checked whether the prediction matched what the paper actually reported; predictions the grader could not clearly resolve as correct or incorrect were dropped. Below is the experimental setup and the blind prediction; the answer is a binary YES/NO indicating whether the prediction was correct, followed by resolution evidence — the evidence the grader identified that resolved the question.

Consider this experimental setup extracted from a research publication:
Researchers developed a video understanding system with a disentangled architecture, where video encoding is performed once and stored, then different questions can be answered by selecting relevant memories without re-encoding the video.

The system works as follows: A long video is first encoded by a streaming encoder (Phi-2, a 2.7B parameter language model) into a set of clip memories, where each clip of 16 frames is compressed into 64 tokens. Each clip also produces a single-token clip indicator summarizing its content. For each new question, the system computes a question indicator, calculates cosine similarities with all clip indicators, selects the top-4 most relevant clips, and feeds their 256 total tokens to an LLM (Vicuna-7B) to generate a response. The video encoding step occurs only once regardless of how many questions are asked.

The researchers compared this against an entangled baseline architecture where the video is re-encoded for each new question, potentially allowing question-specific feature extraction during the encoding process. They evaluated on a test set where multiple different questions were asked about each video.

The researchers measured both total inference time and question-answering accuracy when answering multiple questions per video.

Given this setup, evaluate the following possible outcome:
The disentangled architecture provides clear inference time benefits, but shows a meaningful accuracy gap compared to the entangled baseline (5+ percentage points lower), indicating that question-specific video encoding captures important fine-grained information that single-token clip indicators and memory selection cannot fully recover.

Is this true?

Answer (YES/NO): NO